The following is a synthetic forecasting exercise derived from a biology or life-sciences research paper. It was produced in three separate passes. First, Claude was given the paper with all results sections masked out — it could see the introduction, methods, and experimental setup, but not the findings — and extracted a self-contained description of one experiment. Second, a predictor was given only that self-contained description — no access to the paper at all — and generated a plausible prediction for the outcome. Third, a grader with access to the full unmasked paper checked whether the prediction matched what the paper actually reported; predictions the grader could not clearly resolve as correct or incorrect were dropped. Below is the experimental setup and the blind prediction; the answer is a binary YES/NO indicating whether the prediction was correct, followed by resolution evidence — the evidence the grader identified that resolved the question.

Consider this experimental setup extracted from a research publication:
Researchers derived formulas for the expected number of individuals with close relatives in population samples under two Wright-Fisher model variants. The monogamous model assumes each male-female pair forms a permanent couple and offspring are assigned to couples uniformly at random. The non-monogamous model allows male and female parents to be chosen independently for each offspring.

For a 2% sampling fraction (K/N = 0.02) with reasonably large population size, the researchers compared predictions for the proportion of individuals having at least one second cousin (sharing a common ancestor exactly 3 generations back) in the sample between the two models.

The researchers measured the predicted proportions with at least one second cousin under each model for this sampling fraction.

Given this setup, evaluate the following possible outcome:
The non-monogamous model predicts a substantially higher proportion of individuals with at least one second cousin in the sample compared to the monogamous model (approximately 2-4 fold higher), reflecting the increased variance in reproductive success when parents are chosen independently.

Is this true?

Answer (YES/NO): NO